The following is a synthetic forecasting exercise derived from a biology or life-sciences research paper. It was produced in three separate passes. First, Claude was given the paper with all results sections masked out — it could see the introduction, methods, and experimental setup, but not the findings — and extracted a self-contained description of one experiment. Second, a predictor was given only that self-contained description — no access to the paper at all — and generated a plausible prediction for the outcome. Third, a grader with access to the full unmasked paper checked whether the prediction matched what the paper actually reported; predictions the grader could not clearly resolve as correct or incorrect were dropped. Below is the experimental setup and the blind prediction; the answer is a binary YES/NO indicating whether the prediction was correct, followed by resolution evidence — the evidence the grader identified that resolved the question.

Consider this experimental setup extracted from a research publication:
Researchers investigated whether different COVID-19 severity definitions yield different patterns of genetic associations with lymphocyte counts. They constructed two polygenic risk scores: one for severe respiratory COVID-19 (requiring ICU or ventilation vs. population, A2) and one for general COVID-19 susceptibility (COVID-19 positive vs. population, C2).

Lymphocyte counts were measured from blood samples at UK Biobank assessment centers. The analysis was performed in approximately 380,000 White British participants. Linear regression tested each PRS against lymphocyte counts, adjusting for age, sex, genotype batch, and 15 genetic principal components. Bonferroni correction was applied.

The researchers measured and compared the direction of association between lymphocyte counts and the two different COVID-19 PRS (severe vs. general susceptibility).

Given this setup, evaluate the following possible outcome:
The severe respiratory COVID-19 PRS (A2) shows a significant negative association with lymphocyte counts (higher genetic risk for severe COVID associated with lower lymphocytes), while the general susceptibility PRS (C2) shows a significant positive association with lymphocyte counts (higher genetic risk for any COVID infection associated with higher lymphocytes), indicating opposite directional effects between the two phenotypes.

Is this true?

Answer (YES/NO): NO